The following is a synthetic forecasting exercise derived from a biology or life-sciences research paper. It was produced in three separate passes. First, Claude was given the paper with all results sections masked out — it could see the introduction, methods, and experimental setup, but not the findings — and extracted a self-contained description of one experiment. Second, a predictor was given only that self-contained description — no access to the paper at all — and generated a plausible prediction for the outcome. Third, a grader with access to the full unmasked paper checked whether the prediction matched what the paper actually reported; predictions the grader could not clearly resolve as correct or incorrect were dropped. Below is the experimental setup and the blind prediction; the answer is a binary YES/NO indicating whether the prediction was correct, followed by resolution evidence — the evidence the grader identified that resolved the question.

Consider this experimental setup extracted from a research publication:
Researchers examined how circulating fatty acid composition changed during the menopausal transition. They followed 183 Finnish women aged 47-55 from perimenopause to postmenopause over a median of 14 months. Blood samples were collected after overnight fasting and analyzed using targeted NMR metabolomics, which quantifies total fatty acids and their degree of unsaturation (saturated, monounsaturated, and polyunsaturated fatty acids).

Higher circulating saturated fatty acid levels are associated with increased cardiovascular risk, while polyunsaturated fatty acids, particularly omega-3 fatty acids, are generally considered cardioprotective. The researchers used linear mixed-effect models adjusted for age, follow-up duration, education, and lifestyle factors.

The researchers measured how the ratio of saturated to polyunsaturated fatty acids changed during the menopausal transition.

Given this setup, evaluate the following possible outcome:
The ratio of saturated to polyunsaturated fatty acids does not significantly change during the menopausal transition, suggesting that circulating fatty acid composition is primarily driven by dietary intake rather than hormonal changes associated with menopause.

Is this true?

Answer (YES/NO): NO